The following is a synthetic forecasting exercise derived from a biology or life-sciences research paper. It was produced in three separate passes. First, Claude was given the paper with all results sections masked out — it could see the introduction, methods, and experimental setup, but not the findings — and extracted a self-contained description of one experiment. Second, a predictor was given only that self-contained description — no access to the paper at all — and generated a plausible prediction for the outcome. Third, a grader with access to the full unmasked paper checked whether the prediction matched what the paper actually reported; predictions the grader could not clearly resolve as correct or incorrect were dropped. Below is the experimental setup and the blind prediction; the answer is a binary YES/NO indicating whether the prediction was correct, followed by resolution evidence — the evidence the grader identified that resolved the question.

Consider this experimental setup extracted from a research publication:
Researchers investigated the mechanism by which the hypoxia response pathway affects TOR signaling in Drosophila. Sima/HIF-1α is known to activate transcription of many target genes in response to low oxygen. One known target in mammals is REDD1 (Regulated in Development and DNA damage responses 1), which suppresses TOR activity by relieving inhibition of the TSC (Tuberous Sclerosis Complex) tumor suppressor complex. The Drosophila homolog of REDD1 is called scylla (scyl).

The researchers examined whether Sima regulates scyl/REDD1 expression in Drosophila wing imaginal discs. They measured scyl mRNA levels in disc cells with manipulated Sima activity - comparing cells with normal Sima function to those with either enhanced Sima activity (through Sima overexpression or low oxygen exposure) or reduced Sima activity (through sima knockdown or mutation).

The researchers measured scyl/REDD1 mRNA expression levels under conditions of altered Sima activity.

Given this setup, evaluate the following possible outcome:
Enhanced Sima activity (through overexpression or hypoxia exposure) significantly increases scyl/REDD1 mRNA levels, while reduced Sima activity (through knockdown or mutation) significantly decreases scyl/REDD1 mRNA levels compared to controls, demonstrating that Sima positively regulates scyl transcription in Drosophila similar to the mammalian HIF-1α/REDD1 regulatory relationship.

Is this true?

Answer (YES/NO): YES